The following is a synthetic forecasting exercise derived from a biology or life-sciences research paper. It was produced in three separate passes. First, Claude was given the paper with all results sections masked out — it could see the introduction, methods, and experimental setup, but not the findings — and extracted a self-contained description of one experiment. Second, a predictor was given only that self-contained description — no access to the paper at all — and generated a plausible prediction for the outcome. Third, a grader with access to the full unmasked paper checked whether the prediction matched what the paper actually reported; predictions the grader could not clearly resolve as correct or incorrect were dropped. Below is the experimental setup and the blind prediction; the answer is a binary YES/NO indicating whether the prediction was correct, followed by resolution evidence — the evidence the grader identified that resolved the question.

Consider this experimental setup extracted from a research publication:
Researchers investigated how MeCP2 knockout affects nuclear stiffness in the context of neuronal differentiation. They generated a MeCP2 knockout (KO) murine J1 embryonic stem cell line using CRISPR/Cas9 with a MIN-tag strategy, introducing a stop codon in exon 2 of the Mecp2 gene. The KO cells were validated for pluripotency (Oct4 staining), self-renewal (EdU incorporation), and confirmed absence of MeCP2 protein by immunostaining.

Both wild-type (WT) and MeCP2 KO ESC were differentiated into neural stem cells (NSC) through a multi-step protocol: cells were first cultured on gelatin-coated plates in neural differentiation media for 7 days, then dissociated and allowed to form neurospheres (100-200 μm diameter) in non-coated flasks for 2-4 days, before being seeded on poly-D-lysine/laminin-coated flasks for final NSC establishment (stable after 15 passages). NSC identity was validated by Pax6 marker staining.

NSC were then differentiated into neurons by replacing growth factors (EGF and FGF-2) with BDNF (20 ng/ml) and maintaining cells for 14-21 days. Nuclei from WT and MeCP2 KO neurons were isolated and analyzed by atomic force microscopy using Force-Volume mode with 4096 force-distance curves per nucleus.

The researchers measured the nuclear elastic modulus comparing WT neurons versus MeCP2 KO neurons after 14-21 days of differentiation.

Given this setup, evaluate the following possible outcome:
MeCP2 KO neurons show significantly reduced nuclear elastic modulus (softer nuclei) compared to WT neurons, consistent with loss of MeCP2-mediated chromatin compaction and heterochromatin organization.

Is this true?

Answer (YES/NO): NO